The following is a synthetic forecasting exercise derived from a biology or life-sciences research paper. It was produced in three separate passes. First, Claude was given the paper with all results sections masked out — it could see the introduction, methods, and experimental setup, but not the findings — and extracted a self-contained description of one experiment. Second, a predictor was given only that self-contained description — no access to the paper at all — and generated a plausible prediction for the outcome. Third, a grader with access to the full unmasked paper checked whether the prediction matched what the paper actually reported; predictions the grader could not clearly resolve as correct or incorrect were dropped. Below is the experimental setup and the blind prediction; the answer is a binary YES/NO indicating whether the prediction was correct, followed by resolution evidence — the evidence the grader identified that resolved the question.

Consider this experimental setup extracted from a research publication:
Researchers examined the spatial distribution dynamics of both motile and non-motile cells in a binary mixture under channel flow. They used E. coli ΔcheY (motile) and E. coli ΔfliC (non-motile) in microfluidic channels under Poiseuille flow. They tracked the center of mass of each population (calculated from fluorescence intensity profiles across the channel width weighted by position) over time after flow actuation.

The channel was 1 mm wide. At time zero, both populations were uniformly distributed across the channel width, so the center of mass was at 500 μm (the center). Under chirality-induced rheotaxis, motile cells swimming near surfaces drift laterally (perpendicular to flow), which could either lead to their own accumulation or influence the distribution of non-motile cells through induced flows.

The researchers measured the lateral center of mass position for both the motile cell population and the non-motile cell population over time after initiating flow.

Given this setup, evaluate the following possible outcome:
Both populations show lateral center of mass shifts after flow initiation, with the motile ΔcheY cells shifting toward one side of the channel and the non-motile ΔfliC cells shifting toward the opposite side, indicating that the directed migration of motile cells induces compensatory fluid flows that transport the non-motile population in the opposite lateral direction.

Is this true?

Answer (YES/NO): NO